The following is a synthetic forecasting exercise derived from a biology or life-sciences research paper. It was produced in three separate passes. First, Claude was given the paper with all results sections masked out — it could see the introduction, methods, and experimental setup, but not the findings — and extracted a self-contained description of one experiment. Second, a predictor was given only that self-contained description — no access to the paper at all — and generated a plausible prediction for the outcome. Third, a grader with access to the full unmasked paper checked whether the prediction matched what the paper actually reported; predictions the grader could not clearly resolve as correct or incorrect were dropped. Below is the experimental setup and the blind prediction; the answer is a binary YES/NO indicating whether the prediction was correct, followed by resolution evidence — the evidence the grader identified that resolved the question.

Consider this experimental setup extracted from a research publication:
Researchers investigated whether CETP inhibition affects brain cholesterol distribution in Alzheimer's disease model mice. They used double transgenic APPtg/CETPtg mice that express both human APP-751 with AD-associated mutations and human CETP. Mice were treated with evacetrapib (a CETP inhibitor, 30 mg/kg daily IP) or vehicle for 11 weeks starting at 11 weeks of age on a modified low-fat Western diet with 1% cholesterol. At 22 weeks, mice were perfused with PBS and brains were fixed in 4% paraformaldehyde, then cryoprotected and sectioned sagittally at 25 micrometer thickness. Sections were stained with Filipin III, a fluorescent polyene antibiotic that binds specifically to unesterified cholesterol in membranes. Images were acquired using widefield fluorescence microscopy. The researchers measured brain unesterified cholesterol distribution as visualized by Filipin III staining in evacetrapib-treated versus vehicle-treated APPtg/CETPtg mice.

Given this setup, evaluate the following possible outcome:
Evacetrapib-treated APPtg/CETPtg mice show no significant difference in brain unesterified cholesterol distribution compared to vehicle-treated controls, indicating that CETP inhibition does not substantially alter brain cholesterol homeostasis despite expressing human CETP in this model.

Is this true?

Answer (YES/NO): NO